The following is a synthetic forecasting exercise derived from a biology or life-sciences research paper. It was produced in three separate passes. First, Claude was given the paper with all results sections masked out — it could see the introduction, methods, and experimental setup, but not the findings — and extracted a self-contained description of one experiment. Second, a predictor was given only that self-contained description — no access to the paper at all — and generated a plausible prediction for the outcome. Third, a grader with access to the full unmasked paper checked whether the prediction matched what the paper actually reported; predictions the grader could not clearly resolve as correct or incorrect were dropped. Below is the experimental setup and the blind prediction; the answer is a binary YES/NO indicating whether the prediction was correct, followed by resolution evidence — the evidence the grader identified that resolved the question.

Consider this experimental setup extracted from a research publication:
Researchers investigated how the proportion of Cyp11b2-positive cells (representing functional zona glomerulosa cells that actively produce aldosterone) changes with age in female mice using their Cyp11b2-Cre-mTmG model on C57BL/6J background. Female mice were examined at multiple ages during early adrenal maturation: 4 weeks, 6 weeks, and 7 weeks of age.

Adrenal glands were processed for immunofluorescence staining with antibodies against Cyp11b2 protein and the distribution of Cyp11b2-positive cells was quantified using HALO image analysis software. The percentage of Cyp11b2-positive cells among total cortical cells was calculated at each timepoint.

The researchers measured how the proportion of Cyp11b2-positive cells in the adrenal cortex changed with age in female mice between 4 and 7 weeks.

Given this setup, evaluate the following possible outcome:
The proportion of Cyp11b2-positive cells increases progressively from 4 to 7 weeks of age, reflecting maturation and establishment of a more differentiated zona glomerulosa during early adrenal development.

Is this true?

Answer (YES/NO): NO